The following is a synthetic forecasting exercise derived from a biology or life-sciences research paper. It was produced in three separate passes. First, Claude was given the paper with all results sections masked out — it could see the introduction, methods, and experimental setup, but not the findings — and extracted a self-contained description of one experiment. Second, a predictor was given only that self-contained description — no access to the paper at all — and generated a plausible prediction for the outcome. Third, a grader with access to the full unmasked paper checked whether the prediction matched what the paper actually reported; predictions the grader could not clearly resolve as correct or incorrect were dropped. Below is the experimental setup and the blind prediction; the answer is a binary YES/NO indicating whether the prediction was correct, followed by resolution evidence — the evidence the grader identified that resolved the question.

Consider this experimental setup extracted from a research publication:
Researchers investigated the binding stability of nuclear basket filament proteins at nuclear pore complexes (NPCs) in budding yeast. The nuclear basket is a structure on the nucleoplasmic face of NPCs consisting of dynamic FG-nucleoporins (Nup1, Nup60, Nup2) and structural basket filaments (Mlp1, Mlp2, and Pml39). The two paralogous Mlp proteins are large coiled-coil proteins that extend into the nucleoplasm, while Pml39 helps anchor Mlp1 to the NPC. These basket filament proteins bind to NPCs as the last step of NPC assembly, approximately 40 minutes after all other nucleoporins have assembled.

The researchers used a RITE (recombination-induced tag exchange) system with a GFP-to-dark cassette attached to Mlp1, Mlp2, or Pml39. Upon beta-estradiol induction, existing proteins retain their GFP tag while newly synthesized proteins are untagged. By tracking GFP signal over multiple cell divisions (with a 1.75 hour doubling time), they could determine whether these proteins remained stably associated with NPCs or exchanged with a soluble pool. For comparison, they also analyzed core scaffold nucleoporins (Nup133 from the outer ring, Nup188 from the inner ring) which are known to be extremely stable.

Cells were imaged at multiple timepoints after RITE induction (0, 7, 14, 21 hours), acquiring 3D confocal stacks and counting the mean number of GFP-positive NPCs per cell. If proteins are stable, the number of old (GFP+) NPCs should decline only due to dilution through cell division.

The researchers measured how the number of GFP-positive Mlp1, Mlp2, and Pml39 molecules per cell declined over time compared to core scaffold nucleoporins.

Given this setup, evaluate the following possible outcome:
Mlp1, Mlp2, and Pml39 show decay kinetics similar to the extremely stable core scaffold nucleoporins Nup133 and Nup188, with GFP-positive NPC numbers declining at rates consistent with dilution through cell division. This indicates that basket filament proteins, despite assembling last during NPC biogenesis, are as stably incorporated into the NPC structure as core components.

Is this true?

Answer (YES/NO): YES